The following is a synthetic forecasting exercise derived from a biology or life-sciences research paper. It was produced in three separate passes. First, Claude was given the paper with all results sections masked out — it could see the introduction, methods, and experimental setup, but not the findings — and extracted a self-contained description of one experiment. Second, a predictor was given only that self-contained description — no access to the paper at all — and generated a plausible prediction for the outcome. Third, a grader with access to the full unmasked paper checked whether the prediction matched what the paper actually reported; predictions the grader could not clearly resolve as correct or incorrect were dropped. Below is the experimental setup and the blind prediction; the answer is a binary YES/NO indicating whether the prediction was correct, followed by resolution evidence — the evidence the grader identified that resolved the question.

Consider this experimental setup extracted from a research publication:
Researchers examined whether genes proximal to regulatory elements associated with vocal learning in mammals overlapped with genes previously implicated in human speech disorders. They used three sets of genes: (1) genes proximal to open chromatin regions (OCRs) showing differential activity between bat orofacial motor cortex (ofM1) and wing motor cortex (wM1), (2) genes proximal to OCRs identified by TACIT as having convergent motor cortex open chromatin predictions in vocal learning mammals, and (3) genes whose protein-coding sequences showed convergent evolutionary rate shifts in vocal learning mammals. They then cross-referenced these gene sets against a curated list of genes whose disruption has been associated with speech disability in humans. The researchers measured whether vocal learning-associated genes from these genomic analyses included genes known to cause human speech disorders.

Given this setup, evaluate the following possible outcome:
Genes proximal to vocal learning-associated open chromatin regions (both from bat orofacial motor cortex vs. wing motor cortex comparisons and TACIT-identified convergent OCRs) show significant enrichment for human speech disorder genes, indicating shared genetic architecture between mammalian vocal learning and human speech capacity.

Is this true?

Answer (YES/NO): YES